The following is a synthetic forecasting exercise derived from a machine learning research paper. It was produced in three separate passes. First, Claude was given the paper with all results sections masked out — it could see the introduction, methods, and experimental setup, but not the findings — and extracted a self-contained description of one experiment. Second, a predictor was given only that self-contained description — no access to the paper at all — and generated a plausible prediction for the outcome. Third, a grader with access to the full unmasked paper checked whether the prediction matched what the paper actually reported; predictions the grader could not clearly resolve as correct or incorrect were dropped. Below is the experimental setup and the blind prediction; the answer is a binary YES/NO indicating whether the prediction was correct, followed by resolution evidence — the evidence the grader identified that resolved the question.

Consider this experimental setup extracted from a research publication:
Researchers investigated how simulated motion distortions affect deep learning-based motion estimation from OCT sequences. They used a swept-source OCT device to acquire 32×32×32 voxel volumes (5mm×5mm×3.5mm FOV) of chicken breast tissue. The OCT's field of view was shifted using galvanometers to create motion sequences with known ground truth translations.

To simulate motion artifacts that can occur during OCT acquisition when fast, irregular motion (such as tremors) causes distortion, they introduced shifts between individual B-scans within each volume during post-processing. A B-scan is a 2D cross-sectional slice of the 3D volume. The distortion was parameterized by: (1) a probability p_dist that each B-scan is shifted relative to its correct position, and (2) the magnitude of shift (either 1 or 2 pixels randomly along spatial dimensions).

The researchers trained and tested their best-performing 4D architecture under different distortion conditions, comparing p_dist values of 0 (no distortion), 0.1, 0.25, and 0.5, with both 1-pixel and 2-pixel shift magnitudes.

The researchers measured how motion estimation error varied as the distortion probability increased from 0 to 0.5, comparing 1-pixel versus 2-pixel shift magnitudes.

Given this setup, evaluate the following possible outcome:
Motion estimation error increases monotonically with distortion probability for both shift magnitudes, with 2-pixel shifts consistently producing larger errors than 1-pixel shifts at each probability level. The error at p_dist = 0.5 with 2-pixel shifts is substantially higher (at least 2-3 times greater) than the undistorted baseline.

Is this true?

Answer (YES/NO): NO